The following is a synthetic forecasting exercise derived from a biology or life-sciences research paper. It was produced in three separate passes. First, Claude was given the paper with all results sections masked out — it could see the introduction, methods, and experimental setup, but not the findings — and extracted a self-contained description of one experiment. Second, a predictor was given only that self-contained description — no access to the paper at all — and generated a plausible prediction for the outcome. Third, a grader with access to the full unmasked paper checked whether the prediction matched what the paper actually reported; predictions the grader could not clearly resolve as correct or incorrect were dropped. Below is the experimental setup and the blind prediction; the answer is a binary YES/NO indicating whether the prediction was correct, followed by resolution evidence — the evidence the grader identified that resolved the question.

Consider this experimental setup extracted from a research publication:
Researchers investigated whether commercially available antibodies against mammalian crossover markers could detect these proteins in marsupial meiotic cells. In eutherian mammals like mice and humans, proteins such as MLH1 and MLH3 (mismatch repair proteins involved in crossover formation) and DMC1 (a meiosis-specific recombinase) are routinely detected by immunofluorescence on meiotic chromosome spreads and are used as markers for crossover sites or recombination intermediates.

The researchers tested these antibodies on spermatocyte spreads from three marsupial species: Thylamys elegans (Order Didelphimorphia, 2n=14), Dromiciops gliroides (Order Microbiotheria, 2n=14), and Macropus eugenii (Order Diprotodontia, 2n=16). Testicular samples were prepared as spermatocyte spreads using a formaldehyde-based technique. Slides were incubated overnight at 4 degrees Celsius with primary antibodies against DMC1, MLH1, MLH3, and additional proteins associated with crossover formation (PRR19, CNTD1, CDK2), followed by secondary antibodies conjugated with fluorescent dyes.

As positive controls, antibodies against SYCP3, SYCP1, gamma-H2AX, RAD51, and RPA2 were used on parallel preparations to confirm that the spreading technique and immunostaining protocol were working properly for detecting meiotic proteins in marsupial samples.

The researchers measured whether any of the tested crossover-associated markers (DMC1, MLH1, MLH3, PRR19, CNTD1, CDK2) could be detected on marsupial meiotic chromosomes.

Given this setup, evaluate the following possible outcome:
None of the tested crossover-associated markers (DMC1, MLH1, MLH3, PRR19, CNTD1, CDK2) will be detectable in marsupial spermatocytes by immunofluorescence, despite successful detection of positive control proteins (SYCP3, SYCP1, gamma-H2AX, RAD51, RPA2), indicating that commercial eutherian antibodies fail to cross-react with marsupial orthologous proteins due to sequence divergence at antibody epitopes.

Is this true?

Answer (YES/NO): YES